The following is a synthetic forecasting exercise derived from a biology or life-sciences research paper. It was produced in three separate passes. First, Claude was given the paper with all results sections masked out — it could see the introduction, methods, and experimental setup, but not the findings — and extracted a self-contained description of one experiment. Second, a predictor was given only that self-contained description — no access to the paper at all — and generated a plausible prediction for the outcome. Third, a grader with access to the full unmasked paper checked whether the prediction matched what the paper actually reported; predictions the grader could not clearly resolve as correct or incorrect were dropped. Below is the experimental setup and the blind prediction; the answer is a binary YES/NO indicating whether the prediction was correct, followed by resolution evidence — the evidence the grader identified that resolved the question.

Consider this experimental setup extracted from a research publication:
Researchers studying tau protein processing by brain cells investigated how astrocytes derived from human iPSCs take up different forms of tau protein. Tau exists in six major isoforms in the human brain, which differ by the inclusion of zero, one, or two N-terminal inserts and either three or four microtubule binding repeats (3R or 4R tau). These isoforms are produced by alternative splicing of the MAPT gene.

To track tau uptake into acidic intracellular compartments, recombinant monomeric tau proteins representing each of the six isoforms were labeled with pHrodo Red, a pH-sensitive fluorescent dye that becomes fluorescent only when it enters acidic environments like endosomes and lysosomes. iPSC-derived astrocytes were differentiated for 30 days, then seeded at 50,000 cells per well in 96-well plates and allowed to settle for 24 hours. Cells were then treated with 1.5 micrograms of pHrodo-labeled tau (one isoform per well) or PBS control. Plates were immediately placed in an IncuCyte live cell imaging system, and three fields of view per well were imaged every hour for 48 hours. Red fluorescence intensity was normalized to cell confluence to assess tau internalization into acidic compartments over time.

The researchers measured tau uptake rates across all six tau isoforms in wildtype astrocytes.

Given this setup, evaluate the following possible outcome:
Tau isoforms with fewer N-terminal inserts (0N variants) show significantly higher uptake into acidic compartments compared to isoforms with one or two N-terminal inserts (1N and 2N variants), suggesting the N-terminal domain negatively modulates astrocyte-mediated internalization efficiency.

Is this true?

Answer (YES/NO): YES